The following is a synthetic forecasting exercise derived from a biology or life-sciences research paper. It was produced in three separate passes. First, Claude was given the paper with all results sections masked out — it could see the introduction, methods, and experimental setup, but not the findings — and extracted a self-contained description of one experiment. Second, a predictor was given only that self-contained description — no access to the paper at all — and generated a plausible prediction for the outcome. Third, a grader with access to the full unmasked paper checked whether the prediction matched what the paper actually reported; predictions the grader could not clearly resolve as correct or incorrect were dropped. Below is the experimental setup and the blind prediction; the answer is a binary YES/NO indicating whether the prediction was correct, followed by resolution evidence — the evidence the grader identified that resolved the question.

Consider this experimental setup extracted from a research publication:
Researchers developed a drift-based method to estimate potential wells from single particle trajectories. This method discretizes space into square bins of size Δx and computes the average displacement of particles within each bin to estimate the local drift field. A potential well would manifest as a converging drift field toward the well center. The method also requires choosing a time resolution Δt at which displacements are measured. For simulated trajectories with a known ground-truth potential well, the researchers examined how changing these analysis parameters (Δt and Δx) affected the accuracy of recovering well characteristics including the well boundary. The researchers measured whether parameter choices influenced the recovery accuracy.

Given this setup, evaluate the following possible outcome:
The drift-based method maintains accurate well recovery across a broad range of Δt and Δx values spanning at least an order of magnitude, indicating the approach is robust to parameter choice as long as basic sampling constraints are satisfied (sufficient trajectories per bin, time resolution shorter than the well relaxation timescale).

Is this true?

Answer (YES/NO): NO